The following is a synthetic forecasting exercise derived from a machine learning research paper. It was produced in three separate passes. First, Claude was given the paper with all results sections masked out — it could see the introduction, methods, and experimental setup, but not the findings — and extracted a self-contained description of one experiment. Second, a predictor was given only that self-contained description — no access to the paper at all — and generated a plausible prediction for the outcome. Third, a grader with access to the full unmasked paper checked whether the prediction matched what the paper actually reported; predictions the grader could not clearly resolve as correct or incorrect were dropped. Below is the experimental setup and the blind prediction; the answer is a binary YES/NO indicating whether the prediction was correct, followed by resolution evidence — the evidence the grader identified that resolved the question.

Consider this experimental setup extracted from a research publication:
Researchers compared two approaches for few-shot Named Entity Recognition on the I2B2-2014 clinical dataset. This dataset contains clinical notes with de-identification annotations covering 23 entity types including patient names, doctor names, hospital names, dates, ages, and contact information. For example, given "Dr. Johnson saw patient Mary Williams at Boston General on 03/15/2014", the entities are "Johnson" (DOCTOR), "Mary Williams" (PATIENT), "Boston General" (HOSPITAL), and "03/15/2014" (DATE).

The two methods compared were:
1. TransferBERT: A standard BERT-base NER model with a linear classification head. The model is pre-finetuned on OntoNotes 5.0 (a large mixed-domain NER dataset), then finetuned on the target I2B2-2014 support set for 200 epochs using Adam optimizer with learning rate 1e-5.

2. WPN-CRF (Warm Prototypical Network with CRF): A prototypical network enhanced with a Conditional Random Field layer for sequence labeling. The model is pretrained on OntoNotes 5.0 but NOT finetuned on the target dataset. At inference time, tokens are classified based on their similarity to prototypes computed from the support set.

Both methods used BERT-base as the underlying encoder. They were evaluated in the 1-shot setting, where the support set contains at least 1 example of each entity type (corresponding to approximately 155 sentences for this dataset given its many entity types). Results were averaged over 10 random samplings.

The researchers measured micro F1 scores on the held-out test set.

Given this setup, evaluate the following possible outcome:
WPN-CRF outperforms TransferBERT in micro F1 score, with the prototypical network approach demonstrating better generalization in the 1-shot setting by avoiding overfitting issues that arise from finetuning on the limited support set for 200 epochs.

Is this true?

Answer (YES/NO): NO